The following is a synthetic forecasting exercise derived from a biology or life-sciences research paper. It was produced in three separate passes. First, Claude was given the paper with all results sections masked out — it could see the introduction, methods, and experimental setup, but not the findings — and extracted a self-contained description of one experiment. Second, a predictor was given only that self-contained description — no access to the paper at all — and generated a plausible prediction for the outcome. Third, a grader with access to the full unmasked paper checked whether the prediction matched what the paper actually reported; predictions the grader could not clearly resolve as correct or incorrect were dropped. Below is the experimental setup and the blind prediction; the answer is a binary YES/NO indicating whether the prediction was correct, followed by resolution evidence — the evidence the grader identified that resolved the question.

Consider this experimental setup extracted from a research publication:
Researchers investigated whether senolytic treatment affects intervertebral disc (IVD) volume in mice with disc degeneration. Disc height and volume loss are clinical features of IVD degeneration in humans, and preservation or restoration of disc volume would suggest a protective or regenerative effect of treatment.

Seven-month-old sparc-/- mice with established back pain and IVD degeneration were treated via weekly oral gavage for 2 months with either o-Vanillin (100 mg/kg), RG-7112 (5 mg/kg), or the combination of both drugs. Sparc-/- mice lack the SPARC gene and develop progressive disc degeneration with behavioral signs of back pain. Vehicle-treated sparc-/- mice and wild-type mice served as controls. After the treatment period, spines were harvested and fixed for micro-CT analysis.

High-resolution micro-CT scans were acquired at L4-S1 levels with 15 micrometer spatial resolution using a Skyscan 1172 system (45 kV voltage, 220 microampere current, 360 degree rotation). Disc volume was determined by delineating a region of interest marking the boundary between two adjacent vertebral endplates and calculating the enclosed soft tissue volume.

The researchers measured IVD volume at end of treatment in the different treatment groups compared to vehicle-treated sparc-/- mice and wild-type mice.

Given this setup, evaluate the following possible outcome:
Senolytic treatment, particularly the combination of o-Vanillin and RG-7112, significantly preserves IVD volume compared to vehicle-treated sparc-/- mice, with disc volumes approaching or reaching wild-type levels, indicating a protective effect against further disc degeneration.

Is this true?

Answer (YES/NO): NO